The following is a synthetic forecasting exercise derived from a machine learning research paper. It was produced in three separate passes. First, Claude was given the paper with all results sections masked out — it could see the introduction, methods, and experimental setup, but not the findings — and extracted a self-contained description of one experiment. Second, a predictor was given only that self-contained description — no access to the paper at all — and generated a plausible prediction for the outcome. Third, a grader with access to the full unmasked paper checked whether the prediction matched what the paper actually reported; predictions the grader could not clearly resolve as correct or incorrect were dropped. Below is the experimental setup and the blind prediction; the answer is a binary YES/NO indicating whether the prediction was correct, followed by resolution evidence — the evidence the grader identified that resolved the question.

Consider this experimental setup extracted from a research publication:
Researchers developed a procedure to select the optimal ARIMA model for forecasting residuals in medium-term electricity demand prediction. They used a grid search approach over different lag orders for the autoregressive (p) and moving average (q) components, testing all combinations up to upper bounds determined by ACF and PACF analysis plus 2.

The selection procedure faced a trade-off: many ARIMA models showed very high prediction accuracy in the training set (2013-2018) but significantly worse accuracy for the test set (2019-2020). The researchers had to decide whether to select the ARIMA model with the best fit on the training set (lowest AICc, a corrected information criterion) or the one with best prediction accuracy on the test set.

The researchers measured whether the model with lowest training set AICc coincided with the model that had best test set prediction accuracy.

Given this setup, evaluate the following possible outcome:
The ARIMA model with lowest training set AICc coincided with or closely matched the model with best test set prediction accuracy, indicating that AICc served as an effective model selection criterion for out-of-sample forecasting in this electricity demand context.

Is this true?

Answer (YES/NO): NO